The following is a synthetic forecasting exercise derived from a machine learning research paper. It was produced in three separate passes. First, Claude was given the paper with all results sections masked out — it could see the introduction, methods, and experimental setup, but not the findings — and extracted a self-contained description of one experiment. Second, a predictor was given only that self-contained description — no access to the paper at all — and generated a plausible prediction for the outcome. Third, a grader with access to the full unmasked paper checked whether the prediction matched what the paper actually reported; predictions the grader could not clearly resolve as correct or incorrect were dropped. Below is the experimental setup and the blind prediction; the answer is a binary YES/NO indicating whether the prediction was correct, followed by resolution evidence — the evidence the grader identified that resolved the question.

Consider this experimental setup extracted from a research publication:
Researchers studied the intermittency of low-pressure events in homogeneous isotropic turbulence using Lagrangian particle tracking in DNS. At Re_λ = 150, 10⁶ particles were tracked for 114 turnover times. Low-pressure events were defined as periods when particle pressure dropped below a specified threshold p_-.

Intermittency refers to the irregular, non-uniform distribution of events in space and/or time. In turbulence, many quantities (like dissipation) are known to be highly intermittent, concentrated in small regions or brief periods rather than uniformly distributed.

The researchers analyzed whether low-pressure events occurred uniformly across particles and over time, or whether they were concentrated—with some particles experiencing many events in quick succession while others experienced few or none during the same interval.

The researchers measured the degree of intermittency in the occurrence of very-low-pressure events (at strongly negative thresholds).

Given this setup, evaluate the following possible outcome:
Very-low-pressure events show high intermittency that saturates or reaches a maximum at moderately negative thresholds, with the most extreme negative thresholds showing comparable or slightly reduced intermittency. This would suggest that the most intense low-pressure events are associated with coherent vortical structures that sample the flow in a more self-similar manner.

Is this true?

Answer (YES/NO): NO